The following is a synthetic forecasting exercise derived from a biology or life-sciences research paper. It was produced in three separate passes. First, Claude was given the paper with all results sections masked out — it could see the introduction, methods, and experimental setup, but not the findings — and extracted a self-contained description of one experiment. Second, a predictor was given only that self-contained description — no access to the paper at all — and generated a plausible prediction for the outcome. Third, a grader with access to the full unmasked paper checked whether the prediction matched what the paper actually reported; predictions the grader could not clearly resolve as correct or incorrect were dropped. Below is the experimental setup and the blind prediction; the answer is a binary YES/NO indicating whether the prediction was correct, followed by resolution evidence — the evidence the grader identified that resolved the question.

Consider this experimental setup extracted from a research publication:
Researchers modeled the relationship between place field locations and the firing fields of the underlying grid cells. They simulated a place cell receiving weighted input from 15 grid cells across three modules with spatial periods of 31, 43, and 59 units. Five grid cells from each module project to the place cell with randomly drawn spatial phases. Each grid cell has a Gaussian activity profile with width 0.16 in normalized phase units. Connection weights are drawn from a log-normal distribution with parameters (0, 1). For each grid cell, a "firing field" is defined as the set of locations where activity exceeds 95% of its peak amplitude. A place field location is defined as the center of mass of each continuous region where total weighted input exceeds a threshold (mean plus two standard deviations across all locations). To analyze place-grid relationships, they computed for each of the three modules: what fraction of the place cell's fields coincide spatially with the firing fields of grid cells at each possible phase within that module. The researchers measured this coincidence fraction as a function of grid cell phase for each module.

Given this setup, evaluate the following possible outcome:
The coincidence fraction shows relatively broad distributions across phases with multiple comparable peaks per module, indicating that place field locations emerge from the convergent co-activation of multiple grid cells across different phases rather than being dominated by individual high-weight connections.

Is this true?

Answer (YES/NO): NO